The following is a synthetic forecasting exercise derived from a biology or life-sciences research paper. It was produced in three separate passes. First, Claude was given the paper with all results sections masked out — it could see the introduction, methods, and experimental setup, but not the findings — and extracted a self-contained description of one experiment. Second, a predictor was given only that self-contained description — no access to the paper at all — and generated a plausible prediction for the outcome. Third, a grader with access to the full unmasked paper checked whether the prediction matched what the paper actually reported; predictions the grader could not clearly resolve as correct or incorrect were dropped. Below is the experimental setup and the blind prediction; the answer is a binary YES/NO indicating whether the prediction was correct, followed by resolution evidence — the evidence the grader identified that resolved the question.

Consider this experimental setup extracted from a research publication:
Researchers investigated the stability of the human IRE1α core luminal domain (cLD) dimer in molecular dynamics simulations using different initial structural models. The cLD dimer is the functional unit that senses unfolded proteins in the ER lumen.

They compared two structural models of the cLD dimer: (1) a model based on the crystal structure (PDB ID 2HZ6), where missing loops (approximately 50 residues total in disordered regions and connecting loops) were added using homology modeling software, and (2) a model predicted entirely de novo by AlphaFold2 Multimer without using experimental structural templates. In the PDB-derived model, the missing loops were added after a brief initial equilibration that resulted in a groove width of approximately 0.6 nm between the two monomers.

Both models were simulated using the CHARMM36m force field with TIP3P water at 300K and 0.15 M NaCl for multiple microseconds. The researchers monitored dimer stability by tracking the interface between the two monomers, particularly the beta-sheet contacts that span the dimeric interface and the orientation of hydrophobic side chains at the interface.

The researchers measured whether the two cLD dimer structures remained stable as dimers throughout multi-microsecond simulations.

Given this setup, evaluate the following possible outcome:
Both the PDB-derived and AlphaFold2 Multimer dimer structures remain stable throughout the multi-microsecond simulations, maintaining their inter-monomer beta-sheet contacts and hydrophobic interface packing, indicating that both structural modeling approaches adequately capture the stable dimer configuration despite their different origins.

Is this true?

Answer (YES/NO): NO